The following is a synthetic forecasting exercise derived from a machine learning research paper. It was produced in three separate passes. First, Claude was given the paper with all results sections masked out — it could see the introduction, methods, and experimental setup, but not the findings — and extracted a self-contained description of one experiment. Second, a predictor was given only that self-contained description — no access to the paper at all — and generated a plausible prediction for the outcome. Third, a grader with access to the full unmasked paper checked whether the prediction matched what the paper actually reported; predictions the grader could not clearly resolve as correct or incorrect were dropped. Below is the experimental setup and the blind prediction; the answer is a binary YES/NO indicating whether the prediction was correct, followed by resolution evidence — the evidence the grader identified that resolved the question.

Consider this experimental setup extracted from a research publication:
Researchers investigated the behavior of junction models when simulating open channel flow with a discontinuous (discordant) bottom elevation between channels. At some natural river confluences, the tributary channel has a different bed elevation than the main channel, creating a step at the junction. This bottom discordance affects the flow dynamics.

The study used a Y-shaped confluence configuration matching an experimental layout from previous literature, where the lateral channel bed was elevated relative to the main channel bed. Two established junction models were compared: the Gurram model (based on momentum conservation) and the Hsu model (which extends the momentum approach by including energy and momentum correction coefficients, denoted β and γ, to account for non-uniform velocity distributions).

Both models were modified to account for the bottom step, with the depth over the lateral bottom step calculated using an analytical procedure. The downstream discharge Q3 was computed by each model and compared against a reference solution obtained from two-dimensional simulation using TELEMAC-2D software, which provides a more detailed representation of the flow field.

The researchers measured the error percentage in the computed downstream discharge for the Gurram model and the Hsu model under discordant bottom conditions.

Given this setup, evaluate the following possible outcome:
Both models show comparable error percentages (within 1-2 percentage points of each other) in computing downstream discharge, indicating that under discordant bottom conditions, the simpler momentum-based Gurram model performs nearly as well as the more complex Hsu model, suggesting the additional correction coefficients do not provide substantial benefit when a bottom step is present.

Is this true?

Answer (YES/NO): NO